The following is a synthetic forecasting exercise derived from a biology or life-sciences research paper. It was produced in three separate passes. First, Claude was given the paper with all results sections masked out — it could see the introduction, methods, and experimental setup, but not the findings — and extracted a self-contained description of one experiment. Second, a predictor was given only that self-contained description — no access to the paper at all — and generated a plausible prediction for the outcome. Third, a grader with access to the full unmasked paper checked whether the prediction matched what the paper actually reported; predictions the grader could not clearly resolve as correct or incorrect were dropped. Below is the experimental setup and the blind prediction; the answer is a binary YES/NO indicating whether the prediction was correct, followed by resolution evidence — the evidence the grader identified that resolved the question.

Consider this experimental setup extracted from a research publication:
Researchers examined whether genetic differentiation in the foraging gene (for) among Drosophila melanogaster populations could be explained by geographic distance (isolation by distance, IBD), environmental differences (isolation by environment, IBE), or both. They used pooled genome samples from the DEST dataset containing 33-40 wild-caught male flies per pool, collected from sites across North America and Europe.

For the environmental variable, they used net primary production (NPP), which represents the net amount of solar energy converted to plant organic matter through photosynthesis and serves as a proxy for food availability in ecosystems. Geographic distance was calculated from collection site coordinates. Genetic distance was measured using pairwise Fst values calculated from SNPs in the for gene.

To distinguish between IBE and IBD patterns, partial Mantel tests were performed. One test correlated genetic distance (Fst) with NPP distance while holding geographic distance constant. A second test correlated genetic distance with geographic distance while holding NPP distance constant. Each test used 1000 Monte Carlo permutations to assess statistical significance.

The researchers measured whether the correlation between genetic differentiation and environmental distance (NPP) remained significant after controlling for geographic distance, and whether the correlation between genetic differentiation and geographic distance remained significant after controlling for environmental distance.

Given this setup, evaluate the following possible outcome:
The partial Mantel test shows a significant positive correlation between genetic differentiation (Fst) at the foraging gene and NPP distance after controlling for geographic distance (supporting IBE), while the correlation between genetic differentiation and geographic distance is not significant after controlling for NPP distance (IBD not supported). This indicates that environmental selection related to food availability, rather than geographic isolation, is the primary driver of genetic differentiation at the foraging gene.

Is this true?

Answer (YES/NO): NO